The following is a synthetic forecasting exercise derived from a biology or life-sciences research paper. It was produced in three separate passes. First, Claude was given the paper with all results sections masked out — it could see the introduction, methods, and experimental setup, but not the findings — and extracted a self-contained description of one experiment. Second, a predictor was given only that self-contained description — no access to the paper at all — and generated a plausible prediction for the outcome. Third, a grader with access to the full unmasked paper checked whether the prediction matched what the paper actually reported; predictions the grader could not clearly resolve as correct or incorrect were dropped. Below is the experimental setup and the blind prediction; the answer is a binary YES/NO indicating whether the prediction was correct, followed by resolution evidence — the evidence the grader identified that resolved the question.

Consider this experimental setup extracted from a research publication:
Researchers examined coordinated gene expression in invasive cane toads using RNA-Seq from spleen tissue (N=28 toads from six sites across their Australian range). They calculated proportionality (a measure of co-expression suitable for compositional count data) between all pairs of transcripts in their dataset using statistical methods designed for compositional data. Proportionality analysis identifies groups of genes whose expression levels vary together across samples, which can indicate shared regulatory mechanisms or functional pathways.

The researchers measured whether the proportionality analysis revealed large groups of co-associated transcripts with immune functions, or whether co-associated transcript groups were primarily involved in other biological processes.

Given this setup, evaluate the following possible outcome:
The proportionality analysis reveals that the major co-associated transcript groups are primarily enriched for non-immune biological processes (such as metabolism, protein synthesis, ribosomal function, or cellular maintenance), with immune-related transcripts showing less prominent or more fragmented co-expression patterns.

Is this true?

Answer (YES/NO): YES